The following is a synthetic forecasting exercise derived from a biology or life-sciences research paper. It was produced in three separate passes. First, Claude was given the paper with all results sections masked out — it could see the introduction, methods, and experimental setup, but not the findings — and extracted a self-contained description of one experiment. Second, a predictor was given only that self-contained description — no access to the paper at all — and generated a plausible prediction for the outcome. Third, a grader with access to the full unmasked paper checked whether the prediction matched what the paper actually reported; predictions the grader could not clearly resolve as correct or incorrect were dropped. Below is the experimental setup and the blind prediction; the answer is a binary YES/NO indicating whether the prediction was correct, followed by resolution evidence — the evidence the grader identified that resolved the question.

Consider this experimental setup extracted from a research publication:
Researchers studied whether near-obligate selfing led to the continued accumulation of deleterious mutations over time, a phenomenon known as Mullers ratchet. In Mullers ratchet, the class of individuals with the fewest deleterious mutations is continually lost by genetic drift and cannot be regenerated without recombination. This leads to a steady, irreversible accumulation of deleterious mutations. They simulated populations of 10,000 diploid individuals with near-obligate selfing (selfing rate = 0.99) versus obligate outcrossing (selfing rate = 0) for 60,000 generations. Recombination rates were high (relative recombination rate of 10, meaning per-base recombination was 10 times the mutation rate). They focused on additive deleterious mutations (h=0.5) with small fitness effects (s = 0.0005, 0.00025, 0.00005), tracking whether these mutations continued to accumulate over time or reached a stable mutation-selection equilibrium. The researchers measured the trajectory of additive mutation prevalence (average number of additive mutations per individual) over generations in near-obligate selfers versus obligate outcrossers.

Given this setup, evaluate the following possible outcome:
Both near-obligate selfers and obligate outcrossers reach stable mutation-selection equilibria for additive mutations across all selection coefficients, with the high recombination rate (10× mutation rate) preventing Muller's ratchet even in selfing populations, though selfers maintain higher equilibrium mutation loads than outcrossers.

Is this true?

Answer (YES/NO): NO